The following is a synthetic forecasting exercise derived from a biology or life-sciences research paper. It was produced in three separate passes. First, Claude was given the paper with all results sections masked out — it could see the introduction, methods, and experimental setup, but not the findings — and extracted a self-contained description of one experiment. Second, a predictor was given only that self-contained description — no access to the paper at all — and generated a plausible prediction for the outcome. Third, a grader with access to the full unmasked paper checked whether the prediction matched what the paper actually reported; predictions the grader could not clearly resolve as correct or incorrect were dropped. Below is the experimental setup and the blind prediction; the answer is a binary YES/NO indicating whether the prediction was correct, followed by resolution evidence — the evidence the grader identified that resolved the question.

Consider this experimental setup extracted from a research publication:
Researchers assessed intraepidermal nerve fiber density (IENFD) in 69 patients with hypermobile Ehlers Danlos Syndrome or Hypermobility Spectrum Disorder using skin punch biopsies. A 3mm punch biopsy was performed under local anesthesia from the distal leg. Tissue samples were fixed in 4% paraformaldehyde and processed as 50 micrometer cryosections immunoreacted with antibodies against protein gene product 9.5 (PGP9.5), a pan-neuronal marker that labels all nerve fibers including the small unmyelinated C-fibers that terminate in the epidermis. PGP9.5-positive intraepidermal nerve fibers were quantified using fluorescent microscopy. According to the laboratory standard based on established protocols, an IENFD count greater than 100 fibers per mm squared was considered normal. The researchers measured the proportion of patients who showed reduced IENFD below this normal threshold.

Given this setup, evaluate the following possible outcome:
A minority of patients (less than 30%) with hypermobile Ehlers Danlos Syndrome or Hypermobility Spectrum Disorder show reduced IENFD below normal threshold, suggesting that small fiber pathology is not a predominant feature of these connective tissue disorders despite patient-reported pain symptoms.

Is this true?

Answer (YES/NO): NO